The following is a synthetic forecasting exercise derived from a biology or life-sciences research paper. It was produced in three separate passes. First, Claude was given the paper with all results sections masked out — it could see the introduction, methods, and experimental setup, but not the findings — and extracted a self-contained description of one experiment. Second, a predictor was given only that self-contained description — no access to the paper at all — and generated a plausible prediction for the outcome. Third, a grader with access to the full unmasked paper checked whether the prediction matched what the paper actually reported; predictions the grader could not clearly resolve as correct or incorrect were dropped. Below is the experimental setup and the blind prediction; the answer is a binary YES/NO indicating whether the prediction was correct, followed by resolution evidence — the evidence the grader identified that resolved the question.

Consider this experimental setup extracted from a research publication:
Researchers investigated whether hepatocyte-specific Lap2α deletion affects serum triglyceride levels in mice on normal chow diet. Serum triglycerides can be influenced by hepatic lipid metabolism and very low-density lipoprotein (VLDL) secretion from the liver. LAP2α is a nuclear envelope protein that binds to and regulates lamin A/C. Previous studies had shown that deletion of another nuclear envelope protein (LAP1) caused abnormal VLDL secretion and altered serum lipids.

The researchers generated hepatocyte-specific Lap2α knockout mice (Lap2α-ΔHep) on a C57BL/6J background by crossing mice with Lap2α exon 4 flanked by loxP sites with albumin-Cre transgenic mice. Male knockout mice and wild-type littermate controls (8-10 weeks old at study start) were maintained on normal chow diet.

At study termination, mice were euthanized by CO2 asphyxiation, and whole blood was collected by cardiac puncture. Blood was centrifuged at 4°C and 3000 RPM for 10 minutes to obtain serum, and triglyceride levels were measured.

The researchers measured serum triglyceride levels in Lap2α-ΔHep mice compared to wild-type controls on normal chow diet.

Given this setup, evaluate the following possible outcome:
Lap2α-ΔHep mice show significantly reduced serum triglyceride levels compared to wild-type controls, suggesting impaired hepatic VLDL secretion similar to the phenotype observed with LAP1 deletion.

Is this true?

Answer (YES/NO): NO